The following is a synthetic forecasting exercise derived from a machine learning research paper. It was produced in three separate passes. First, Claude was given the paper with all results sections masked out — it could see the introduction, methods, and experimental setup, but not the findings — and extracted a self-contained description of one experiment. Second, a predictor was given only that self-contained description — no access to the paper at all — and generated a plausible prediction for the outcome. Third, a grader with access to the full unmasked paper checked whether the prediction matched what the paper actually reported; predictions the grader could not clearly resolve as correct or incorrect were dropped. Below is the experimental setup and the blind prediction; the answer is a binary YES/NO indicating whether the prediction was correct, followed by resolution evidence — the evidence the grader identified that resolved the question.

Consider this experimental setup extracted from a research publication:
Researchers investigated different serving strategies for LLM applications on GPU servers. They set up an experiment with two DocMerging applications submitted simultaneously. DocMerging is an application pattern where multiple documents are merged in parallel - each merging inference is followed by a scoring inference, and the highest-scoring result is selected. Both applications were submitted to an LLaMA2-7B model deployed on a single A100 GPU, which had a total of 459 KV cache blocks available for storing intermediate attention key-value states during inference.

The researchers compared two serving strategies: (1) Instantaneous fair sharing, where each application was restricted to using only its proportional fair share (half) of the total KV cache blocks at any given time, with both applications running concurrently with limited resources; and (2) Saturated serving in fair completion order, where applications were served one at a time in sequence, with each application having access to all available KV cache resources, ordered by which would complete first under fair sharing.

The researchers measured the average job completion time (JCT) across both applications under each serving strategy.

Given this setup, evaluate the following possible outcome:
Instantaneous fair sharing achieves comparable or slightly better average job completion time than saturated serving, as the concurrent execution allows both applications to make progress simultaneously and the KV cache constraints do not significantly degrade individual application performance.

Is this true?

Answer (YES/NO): NO